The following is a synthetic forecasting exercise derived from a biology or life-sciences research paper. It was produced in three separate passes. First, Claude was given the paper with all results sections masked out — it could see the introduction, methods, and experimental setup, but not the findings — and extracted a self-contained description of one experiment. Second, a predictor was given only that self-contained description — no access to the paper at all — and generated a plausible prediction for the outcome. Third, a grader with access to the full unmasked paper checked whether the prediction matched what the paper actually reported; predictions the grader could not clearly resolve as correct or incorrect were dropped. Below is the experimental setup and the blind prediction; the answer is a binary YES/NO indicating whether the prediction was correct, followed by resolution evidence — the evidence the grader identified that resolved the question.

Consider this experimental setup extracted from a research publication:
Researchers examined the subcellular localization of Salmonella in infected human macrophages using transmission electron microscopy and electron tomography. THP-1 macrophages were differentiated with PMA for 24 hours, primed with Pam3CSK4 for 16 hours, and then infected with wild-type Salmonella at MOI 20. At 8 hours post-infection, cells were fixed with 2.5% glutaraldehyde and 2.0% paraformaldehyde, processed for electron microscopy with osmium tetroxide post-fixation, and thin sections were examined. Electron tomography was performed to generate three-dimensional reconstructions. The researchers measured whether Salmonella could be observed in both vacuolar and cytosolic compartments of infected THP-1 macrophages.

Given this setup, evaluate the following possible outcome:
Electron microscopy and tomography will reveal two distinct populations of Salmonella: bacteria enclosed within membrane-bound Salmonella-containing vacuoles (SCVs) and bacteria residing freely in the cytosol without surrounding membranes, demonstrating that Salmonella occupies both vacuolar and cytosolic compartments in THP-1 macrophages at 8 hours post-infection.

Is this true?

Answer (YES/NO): YES